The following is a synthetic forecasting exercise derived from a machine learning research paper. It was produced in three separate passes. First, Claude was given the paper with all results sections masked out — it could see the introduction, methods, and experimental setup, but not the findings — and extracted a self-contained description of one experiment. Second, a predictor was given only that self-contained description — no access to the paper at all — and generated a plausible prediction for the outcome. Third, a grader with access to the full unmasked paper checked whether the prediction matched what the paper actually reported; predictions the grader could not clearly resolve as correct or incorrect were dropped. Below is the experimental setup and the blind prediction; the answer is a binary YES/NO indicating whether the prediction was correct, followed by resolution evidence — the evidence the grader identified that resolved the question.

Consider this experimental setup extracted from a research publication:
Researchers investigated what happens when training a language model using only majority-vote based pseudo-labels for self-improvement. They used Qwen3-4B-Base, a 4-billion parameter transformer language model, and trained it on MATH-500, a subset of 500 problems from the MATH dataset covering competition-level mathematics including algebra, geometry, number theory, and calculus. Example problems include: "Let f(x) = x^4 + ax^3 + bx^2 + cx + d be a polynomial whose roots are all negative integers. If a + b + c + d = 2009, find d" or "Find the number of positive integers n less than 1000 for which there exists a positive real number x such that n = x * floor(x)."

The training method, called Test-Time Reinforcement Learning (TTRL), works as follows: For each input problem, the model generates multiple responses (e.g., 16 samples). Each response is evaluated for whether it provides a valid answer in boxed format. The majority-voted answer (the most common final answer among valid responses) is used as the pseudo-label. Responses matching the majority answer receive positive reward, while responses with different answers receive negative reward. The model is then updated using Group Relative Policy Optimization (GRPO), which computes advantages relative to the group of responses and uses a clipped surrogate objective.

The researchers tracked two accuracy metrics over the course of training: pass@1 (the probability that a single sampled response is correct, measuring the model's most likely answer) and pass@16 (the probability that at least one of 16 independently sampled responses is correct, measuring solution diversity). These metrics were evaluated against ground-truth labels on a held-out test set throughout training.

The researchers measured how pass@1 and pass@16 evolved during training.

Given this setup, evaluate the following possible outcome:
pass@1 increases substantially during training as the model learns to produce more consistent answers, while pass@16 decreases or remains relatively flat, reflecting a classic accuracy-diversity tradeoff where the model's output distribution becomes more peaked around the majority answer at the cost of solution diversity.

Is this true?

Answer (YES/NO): YES